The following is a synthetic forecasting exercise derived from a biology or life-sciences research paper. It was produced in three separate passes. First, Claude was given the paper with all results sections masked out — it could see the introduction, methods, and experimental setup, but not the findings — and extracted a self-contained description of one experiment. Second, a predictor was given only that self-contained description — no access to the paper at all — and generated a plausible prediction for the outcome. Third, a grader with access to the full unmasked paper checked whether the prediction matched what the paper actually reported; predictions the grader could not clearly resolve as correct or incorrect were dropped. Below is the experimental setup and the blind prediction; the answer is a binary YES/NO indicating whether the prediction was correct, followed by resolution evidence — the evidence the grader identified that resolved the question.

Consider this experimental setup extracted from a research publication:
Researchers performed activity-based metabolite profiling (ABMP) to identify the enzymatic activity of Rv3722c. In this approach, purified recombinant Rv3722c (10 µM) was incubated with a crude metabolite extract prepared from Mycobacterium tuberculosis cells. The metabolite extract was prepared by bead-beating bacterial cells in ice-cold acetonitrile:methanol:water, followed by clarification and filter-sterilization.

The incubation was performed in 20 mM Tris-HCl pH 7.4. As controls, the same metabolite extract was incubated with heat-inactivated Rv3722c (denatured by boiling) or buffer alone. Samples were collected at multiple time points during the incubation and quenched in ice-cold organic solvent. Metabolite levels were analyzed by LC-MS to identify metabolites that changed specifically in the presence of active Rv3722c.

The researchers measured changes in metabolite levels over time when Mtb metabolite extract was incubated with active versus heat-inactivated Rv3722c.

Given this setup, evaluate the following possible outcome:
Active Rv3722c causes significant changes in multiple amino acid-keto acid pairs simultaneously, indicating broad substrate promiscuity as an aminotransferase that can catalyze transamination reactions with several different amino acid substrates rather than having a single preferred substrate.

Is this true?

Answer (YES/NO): NO